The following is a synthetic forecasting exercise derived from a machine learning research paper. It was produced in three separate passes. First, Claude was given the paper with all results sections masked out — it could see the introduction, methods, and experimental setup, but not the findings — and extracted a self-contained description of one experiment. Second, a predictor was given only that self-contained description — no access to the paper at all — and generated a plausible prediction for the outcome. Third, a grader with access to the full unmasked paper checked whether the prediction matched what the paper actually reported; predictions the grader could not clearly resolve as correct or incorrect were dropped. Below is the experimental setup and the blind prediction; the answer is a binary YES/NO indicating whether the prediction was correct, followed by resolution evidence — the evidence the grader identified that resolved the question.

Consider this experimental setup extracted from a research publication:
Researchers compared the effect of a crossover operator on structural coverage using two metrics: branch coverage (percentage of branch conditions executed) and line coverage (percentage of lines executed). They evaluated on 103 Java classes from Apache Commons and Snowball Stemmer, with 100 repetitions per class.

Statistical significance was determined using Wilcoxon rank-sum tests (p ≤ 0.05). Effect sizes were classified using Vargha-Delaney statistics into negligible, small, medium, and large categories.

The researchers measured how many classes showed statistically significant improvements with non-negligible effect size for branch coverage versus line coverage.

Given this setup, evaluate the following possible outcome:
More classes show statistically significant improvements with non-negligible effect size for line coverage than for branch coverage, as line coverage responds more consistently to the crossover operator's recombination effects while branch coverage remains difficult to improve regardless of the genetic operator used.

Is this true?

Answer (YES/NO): NO